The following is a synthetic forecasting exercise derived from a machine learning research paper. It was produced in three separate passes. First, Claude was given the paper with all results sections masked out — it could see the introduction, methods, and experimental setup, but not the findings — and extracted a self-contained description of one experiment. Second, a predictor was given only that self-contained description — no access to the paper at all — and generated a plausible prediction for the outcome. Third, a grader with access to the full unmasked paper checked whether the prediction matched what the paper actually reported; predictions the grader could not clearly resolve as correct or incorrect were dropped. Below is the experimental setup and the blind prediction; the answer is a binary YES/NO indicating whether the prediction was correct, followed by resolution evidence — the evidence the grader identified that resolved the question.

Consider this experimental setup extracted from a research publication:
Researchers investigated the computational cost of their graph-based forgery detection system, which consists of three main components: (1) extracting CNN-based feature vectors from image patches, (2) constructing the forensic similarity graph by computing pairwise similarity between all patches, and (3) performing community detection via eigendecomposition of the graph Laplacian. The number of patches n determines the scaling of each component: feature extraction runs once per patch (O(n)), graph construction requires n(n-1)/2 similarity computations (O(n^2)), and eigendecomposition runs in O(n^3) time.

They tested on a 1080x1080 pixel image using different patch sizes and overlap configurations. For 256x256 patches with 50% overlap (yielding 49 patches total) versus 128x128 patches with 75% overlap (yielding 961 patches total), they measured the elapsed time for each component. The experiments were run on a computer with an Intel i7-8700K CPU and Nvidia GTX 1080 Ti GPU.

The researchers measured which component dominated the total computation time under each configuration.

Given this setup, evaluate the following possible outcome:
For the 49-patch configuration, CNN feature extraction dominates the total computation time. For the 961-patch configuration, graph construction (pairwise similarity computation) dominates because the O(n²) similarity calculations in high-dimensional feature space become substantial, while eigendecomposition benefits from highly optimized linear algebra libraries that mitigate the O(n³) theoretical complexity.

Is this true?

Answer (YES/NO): YES